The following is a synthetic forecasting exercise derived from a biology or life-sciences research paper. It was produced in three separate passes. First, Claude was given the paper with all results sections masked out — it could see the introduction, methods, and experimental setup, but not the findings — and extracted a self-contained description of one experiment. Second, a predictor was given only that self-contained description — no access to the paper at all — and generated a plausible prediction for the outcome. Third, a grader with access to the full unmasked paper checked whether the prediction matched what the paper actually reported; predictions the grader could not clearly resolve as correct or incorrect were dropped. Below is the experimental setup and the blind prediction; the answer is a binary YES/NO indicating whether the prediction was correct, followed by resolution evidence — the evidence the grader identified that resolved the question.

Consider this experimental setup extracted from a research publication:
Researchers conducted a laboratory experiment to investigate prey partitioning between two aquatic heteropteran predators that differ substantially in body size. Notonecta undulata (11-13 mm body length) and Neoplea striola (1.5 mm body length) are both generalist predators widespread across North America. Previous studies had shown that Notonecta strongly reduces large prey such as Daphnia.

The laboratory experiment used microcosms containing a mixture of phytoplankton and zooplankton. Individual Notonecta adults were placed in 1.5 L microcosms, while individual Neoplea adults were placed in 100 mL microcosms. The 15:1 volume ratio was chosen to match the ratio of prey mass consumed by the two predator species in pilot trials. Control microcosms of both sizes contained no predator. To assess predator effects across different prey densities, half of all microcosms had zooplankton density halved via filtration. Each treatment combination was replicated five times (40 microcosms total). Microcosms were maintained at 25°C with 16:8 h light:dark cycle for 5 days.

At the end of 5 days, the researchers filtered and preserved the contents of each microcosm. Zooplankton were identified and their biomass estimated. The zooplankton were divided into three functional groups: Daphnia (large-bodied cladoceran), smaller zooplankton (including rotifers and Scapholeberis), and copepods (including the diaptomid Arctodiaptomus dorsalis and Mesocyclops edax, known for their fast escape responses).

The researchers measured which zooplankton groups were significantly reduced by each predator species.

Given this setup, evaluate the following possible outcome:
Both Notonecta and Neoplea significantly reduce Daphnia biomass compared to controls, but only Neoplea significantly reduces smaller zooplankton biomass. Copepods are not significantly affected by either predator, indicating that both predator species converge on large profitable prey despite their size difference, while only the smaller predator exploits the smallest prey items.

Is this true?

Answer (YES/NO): NO